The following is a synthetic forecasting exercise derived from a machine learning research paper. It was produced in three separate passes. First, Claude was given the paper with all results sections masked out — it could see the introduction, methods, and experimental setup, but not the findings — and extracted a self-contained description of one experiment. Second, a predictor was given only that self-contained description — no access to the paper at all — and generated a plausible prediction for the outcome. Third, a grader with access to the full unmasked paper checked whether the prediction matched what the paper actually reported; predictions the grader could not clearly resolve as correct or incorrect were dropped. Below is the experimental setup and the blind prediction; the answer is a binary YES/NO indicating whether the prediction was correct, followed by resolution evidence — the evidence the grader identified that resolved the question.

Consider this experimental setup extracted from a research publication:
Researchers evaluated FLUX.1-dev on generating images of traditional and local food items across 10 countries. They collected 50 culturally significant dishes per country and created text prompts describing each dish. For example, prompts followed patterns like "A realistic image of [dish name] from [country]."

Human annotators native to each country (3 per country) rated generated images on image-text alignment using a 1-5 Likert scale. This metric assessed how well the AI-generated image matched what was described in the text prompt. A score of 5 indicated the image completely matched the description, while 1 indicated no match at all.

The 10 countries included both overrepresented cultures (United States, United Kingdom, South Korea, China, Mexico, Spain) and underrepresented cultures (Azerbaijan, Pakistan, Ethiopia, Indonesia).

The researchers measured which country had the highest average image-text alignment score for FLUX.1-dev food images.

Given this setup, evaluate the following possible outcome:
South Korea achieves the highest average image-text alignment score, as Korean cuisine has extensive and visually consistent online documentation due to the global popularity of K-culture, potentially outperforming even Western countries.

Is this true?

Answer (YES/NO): NO